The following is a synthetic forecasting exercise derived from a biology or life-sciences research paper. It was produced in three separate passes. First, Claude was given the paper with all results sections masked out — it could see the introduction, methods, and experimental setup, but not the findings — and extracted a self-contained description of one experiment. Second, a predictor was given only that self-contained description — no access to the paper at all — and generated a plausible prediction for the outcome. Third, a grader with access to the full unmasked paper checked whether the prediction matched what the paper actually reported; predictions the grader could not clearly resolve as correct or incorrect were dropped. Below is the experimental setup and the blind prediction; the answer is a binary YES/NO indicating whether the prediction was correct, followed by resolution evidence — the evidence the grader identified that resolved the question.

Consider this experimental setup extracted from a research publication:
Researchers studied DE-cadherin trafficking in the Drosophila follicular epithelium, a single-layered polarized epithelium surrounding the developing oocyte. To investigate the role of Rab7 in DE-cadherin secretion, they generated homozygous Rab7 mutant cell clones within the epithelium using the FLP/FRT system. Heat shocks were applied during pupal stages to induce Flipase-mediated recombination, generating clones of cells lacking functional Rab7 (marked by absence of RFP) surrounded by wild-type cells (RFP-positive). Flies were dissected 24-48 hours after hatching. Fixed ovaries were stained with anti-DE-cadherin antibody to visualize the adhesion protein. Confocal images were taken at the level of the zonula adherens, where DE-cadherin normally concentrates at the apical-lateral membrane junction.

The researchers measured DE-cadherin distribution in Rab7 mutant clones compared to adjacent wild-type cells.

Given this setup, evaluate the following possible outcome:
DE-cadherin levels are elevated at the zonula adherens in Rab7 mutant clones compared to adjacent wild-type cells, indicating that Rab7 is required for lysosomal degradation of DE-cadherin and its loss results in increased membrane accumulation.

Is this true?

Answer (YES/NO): NO